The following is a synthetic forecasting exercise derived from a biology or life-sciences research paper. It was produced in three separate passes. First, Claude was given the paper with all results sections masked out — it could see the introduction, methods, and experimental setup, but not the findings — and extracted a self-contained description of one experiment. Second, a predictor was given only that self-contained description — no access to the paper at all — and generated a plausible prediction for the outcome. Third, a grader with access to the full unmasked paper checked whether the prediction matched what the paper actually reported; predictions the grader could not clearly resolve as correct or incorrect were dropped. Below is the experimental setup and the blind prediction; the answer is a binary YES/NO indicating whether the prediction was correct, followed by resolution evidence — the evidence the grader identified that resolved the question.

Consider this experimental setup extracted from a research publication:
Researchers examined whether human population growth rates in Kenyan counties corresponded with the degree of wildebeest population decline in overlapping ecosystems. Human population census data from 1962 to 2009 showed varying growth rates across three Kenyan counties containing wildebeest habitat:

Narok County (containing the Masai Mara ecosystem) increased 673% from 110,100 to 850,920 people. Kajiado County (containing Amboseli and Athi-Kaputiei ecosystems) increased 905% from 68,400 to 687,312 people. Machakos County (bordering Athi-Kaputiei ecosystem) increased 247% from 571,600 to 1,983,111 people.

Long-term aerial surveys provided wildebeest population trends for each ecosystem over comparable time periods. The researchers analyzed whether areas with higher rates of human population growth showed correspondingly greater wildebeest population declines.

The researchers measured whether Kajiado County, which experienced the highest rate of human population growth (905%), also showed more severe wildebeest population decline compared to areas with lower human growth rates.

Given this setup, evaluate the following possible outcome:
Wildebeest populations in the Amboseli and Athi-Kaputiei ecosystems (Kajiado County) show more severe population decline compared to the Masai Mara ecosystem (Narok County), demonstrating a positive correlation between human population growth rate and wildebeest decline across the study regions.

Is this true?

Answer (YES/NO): YES